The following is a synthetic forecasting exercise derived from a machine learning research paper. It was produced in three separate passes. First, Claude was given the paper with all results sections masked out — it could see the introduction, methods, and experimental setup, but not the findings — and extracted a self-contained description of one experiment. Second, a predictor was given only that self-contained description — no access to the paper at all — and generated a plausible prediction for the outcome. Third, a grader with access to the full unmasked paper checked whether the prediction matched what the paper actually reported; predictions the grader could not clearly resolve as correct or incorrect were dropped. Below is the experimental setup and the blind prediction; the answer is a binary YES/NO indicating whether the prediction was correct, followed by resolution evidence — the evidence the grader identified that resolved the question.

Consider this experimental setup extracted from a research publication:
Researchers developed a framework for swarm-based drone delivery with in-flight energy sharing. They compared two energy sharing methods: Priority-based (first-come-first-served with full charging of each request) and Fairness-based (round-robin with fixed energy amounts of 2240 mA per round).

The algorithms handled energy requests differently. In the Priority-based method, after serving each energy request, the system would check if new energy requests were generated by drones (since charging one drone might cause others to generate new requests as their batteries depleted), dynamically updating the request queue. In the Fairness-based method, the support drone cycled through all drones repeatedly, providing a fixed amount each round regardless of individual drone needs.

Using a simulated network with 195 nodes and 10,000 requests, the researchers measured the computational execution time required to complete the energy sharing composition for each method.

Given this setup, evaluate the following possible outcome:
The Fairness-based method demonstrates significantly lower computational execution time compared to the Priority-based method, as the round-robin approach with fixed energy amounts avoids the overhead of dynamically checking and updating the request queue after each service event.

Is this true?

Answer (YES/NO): NO